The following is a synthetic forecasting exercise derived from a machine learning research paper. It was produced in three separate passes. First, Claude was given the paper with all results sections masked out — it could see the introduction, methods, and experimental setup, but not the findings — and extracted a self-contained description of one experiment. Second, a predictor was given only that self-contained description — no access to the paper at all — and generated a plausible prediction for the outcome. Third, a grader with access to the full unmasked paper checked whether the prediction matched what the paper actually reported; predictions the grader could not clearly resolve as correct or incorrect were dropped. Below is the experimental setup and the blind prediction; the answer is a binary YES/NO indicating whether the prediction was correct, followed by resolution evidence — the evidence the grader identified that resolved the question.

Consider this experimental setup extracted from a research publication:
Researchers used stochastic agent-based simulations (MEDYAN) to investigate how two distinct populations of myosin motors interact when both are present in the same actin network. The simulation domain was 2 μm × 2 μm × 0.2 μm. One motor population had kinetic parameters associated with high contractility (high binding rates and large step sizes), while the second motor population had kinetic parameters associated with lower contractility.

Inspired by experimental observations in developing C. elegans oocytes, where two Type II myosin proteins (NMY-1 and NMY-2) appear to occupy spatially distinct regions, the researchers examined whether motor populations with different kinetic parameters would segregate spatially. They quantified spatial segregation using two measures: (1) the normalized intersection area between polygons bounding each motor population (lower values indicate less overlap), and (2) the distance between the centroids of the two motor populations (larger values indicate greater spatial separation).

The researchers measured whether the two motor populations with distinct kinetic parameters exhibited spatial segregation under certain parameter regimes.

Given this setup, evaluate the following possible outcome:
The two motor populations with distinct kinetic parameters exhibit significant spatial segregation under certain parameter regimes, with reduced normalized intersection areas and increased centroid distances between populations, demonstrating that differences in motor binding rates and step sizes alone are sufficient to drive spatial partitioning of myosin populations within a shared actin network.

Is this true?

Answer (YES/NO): NO